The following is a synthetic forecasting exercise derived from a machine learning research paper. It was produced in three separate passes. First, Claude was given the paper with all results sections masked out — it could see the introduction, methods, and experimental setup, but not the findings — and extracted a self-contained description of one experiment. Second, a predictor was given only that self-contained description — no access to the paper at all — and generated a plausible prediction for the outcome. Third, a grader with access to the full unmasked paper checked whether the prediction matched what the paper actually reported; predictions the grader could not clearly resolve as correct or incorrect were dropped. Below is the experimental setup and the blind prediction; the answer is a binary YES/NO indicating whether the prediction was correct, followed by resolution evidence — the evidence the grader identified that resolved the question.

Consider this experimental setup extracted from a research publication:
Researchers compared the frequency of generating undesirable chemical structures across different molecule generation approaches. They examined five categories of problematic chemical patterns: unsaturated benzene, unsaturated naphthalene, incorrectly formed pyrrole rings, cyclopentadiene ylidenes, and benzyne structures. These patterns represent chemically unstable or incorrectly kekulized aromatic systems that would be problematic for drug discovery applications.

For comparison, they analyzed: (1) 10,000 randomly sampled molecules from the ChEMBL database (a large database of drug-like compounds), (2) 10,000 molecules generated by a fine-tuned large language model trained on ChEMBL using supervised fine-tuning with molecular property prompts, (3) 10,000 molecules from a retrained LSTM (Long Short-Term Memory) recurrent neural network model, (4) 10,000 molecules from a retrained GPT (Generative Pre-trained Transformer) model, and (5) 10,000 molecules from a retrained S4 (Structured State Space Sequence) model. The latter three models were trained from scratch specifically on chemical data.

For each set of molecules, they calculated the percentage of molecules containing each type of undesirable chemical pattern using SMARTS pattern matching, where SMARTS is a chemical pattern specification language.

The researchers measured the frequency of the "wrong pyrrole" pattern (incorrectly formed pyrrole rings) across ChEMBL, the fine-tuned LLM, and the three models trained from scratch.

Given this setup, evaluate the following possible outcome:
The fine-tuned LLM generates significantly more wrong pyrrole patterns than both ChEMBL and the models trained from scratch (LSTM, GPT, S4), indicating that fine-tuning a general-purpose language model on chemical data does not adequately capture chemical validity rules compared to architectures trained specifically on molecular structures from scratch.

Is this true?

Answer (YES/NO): NO